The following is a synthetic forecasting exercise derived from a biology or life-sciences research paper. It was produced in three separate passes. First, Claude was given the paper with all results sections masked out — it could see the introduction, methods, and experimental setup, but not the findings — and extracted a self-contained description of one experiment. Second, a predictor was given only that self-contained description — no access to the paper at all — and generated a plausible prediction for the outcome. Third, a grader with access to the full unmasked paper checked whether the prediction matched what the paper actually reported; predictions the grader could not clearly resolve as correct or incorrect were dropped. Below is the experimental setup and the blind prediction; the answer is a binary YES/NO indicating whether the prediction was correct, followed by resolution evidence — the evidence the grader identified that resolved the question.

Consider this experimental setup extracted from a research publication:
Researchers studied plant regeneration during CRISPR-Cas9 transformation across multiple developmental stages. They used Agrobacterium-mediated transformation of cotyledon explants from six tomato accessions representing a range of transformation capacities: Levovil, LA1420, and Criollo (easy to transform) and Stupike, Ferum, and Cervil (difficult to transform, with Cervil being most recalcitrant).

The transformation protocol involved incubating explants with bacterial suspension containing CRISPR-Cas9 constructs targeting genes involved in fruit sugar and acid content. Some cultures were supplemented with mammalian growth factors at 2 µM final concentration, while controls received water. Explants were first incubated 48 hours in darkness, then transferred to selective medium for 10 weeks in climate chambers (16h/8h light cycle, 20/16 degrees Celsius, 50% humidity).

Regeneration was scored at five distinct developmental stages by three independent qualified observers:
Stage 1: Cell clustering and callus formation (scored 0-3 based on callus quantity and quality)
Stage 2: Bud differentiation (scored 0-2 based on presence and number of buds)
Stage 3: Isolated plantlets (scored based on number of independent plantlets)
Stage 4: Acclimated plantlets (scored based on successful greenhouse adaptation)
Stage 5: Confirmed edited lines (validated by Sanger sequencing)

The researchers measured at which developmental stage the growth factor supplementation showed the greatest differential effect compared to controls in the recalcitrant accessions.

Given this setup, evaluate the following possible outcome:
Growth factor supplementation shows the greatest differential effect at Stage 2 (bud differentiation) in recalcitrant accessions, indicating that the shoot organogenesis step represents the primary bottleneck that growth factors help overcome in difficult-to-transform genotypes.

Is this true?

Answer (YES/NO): NO